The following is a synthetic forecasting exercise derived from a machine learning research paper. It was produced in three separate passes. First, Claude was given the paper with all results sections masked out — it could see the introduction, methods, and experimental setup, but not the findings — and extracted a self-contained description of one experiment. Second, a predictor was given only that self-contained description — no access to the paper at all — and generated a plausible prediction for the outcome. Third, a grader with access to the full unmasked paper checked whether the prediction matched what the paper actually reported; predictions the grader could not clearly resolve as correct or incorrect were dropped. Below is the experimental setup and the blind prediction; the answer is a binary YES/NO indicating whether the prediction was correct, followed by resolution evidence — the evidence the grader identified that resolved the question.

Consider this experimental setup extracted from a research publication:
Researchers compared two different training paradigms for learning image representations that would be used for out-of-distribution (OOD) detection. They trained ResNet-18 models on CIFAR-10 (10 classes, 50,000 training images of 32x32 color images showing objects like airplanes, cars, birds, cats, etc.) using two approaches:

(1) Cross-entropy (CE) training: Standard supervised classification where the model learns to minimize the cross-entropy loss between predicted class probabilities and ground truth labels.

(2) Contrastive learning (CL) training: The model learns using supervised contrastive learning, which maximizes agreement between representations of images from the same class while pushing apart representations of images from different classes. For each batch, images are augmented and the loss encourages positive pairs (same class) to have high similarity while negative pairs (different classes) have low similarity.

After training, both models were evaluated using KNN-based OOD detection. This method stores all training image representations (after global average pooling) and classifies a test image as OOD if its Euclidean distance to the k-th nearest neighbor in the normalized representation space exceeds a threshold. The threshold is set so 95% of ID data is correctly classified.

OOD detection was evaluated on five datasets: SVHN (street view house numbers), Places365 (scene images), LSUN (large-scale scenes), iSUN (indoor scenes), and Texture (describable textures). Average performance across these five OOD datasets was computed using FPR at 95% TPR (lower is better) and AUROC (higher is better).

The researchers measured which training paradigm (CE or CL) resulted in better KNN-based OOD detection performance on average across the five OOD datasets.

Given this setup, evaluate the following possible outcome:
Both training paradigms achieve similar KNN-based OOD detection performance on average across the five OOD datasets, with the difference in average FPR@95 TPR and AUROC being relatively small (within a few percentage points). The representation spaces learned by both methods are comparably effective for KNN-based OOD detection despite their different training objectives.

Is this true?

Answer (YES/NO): NO